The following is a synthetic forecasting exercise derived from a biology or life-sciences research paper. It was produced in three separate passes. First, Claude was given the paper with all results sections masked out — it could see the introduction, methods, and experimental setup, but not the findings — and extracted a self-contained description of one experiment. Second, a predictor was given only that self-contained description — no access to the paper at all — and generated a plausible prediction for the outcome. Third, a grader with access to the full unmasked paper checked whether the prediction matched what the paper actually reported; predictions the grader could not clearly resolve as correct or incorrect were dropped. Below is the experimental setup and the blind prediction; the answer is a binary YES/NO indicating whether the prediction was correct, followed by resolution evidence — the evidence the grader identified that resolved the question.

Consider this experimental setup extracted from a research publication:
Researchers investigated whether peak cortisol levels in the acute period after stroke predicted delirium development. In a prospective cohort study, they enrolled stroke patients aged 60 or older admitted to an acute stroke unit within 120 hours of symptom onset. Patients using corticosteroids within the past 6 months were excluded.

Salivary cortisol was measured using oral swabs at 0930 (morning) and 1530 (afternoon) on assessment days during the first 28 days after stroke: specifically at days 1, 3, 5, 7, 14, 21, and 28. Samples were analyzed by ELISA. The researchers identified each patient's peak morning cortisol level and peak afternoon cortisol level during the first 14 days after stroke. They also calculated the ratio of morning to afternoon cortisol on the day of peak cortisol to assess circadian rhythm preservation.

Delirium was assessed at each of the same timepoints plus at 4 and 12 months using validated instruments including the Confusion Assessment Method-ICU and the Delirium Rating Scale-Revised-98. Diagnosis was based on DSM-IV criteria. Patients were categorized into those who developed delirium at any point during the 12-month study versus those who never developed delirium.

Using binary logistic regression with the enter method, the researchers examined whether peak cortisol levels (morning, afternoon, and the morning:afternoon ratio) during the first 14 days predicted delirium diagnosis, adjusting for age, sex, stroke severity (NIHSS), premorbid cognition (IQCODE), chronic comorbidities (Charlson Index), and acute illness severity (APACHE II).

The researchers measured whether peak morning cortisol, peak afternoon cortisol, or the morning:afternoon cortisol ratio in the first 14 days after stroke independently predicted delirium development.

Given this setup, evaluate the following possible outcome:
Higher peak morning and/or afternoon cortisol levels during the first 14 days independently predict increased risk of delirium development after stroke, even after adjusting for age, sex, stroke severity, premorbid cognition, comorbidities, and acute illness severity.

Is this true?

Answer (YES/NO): NO